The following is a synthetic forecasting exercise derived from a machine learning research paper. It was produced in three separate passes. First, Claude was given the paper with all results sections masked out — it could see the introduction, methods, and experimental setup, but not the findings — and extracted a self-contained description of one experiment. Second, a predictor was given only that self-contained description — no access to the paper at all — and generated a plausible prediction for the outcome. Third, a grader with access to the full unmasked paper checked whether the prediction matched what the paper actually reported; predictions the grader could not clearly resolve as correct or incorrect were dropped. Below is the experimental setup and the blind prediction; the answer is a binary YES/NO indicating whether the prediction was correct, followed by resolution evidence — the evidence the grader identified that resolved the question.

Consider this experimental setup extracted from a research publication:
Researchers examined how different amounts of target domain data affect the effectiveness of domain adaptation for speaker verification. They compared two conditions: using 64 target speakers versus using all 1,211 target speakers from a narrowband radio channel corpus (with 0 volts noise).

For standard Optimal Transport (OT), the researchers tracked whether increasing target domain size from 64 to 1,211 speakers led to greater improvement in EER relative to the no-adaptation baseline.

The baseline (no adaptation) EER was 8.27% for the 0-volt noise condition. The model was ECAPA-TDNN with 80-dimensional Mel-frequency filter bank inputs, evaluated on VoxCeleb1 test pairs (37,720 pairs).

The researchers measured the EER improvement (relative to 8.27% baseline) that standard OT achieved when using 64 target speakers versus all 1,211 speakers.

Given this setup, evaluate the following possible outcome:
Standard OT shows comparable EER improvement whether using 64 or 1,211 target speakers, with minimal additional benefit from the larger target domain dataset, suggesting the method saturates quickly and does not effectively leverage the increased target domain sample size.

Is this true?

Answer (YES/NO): YES